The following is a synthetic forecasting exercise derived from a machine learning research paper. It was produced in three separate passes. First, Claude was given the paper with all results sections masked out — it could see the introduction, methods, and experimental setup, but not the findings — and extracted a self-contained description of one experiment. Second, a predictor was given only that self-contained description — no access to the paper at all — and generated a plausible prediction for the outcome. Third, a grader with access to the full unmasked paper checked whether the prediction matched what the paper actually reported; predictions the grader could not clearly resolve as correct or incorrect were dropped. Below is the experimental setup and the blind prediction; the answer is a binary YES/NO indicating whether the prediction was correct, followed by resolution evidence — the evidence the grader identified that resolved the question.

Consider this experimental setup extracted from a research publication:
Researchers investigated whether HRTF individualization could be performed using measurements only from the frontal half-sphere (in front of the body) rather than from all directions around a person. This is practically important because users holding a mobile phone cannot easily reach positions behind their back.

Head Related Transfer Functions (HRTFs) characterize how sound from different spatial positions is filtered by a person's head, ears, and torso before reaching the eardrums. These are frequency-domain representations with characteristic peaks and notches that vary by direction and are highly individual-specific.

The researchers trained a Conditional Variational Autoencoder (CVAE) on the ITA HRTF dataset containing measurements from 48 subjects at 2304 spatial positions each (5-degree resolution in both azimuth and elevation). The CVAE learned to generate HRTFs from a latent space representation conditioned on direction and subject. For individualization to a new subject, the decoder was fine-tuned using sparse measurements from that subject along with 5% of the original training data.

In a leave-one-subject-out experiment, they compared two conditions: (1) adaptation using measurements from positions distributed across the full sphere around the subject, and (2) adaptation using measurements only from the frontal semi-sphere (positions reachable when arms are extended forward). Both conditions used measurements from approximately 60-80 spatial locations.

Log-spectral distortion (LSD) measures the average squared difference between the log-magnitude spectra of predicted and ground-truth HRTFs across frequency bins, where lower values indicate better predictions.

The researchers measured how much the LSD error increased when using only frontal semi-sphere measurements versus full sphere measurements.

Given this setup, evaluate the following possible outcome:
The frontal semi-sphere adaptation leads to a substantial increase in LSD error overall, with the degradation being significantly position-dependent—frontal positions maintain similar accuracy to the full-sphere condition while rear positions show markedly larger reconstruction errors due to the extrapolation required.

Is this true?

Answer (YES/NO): NO